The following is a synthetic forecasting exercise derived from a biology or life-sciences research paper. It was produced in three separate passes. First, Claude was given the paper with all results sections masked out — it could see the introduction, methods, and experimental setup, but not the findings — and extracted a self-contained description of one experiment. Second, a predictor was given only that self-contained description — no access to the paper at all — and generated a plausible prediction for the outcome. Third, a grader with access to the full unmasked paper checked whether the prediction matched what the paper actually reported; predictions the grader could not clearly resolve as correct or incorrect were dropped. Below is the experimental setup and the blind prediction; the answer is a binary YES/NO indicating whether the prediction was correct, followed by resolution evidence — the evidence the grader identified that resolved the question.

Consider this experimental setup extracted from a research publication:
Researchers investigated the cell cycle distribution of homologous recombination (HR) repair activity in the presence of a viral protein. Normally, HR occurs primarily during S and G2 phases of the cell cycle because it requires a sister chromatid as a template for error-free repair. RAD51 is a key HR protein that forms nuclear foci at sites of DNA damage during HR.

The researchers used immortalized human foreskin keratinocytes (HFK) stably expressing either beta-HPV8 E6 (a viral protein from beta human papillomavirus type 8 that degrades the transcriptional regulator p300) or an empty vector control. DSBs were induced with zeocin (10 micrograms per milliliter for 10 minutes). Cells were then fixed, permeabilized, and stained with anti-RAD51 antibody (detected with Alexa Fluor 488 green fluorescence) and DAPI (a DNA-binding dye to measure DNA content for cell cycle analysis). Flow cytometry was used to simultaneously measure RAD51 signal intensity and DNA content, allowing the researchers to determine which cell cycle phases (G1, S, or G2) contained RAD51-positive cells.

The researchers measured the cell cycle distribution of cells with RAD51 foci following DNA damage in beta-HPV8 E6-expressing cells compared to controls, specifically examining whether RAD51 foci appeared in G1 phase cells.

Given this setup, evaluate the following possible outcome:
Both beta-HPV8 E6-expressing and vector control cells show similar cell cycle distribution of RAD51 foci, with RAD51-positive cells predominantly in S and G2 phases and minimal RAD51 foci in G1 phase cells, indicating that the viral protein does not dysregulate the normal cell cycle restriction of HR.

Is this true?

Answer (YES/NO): NO